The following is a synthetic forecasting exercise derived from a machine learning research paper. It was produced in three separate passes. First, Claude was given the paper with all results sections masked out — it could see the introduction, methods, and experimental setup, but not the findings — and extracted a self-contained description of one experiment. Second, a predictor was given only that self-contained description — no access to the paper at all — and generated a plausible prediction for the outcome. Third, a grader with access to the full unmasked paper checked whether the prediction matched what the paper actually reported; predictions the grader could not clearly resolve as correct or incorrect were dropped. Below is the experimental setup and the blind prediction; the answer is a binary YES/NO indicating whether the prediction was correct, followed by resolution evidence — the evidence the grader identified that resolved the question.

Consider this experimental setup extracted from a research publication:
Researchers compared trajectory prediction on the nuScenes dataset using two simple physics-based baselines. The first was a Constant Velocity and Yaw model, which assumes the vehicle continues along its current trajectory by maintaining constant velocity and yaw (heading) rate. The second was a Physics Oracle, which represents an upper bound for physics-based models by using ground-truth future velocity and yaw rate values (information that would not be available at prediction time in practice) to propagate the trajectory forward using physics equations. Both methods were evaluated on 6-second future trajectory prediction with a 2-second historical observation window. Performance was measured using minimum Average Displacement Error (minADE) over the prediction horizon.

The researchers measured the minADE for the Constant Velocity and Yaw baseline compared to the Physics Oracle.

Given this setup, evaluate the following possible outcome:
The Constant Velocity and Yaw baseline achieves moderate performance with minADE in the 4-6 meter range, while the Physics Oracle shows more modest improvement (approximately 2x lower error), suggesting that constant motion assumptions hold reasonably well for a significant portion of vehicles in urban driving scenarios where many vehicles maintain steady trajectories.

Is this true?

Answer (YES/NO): NO